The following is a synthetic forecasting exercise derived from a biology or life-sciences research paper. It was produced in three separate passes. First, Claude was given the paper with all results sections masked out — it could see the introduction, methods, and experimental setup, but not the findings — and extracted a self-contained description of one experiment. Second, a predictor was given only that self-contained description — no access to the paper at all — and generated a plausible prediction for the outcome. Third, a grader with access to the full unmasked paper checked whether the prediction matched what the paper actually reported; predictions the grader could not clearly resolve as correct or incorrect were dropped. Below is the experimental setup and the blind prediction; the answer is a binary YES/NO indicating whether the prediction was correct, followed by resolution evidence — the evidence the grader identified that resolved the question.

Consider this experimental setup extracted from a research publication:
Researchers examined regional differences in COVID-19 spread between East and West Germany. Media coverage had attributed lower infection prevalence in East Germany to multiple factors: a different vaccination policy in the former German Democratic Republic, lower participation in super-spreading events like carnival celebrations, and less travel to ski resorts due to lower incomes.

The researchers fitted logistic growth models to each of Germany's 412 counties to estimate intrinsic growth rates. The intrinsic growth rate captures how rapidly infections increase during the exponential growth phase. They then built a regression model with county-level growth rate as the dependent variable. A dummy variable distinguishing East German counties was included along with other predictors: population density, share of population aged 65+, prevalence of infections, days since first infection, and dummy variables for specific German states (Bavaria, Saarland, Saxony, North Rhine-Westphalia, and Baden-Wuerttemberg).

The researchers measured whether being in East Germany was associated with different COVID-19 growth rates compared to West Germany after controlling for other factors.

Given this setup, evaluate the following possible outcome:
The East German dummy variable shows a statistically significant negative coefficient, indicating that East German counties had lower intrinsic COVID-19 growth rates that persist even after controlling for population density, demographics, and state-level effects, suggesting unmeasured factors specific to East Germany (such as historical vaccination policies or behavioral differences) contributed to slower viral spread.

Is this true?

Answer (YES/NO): NO